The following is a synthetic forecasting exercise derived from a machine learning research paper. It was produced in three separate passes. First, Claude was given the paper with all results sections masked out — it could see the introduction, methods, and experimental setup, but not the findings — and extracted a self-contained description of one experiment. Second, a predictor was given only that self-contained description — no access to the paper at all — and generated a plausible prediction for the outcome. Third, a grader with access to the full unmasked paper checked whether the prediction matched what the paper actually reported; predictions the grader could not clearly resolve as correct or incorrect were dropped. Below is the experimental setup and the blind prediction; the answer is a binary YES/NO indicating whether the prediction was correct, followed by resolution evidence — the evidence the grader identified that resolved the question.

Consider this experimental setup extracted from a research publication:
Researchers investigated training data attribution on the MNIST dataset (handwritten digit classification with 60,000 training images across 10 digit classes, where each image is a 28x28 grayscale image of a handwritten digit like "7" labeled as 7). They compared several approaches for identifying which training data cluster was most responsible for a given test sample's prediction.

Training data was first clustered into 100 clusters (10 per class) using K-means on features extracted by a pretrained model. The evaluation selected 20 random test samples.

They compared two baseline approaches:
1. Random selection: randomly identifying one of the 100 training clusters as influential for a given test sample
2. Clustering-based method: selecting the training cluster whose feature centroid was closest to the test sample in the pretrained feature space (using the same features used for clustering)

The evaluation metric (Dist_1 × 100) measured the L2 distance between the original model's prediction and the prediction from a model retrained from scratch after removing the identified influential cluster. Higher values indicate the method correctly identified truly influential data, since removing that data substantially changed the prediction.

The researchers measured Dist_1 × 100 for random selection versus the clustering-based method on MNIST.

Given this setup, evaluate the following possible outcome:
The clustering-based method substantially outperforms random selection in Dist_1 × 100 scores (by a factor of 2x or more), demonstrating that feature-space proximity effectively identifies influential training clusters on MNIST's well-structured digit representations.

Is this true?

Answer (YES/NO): NO